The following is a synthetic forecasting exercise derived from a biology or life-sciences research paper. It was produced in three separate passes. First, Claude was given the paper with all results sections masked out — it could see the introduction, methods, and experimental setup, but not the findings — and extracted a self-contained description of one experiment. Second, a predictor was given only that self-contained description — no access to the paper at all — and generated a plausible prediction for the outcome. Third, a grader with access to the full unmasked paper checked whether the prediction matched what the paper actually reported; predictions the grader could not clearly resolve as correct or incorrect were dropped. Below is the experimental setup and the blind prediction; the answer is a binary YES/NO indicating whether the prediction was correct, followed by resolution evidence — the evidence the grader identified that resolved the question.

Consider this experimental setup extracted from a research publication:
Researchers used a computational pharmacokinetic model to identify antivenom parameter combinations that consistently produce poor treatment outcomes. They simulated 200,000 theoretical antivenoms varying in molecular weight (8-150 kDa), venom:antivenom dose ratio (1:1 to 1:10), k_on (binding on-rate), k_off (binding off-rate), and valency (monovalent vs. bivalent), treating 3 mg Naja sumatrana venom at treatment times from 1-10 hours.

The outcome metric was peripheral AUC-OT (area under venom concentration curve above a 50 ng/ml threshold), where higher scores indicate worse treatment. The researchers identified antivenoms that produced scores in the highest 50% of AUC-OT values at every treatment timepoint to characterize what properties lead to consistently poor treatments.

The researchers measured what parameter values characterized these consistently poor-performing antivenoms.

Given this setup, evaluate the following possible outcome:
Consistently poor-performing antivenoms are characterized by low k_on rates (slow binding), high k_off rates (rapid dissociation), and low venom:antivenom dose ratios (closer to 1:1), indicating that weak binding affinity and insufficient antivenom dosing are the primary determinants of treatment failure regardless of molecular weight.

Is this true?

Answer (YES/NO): NO